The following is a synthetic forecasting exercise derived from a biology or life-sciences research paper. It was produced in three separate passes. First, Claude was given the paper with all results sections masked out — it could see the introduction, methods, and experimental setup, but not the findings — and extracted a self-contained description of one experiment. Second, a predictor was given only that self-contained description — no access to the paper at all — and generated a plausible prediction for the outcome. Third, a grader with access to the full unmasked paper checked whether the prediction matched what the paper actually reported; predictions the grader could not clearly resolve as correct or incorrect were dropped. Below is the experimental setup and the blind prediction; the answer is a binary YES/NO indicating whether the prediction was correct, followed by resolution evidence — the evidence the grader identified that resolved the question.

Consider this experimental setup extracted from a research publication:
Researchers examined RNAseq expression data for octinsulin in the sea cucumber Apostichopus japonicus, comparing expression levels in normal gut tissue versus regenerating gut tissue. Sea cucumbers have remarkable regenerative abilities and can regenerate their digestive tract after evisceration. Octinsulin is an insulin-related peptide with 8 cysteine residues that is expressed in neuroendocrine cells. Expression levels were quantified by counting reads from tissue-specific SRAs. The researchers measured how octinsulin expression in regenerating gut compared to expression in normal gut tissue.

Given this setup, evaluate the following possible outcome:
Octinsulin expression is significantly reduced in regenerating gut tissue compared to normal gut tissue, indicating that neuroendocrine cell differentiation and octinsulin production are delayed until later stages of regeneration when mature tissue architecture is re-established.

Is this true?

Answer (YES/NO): NO